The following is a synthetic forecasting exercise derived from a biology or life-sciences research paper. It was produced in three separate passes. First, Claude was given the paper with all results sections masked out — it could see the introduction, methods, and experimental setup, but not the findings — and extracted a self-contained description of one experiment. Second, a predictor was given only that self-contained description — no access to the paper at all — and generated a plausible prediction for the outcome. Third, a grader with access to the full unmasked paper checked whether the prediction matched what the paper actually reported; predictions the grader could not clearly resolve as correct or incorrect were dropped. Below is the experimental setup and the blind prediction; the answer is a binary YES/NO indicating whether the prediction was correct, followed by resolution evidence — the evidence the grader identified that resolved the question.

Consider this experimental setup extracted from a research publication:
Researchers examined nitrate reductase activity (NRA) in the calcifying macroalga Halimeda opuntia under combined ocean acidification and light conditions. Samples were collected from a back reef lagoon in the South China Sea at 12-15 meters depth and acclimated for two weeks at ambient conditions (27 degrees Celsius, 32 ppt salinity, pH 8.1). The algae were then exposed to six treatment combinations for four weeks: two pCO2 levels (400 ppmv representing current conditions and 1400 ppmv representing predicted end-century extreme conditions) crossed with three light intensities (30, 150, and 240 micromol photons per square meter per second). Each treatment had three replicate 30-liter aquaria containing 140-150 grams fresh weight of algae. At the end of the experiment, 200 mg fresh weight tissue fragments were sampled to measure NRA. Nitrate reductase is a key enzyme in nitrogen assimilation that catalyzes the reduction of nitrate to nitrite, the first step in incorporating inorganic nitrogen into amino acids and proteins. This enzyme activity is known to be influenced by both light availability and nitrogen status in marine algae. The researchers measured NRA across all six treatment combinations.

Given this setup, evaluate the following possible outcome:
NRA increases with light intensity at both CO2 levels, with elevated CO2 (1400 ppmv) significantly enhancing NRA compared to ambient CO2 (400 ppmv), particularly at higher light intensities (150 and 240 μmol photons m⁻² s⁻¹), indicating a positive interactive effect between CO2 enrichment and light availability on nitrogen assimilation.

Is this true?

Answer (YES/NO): NO